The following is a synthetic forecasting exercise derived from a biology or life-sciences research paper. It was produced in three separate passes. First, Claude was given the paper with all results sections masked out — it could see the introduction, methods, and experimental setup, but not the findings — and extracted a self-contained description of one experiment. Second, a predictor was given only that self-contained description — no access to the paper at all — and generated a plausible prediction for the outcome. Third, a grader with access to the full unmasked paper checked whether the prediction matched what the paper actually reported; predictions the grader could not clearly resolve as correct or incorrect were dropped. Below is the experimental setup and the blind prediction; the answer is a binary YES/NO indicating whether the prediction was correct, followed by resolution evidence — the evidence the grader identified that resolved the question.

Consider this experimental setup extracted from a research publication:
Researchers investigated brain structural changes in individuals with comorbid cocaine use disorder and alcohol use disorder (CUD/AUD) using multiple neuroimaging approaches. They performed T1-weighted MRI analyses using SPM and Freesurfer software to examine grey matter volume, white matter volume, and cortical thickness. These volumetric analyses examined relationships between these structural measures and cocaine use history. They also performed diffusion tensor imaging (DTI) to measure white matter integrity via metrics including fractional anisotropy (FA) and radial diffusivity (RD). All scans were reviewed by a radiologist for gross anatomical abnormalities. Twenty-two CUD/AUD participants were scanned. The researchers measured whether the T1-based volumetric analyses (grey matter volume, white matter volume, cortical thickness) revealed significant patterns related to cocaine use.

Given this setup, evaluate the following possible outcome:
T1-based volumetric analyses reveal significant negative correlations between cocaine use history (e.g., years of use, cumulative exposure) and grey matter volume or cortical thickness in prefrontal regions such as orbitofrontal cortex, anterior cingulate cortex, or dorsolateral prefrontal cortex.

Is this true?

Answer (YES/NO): NO